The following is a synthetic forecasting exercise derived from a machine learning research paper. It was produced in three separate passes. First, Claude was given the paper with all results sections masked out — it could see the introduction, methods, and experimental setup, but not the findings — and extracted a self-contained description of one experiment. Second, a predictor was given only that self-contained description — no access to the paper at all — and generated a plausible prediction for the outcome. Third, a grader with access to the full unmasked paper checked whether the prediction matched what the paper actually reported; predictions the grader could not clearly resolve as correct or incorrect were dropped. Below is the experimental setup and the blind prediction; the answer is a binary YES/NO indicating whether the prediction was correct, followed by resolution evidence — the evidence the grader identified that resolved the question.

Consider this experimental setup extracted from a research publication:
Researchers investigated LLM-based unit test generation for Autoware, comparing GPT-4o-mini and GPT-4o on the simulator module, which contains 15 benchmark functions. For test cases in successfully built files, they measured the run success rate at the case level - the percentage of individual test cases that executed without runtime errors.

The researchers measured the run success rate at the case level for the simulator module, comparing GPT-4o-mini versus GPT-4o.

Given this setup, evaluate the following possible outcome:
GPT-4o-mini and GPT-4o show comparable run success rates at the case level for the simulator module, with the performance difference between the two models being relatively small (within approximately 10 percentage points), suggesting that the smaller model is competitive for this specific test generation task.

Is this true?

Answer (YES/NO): NO